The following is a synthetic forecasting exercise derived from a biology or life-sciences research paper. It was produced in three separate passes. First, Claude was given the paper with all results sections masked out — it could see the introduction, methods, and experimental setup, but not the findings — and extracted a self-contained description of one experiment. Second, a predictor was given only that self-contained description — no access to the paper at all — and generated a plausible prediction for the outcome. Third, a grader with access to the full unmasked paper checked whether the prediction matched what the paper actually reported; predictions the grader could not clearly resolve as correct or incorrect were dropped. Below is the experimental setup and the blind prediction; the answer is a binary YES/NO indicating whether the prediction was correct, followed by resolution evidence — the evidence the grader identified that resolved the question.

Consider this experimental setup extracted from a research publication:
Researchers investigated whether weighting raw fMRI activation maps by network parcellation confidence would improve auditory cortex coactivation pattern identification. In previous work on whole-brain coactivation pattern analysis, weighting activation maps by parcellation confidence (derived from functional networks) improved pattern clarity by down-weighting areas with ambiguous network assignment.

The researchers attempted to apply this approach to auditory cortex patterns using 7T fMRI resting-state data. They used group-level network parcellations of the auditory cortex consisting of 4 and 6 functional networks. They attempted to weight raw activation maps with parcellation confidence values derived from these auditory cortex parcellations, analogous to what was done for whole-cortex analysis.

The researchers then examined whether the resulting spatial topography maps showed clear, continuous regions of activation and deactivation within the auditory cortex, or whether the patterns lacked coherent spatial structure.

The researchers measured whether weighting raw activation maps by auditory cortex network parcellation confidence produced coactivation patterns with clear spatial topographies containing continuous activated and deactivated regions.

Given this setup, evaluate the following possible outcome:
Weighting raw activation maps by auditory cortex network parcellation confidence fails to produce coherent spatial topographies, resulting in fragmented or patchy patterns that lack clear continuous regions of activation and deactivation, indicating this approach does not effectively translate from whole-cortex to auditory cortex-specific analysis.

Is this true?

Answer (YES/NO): YES